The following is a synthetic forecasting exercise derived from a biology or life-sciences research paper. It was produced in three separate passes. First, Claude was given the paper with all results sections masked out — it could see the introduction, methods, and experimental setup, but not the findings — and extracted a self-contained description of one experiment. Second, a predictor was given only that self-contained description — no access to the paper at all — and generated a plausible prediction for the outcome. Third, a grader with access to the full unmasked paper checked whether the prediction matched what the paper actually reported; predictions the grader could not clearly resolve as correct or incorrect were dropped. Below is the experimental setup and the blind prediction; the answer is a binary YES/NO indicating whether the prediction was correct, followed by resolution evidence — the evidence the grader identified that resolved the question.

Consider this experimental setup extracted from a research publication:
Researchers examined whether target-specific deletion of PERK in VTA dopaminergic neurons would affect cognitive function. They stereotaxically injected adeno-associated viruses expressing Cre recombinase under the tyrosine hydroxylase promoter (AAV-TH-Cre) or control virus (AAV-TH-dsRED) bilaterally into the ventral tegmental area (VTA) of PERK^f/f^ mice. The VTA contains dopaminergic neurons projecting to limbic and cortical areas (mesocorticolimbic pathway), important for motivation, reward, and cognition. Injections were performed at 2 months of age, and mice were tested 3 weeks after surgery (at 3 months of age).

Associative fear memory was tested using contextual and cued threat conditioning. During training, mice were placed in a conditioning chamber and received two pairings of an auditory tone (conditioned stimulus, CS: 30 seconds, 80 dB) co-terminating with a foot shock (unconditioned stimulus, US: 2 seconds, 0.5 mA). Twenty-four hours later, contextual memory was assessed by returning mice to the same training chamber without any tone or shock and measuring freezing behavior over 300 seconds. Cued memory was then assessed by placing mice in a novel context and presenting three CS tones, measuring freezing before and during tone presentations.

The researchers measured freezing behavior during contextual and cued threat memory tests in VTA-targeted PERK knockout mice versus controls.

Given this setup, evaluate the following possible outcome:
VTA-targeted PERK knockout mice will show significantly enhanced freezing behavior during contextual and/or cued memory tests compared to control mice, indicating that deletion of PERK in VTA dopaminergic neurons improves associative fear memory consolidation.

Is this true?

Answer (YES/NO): NO